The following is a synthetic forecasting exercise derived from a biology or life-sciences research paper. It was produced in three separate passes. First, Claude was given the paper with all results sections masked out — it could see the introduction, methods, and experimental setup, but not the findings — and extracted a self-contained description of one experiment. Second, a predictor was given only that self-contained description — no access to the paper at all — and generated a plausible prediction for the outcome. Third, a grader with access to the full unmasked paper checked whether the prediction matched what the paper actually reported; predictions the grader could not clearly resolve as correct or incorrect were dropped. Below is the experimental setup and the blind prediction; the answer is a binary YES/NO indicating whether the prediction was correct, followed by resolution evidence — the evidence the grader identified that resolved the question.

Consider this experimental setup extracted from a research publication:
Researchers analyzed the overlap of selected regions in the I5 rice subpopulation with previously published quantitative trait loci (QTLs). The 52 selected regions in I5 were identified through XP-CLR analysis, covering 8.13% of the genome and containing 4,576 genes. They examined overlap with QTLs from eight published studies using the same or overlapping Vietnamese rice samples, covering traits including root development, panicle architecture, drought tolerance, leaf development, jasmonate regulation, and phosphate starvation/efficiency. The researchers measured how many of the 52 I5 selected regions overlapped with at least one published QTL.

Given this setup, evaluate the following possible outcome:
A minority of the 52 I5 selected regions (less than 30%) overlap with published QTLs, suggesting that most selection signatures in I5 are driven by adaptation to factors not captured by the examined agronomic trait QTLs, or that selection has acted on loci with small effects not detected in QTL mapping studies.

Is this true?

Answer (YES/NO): YES